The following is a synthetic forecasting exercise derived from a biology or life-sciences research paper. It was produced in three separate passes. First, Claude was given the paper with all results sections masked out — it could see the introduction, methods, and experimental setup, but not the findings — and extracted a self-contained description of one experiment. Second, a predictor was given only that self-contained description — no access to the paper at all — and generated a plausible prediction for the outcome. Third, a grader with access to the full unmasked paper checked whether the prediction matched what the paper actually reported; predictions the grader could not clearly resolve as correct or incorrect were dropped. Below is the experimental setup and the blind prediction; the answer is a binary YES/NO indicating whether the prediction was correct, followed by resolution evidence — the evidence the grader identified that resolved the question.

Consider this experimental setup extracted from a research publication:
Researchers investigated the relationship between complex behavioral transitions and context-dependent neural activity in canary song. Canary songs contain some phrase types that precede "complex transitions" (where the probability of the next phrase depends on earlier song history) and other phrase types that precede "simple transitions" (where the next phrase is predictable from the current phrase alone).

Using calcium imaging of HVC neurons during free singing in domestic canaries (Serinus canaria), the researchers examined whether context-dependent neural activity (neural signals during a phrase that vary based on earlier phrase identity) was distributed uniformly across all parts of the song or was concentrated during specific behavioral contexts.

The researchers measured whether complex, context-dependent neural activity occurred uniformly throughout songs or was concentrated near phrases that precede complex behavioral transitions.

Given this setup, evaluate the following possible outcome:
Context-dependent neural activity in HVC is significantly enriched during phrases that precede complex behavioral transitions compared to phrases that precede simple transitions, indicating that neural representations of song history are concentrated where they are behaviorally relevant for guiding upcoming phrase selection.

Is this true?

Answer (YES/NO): YES